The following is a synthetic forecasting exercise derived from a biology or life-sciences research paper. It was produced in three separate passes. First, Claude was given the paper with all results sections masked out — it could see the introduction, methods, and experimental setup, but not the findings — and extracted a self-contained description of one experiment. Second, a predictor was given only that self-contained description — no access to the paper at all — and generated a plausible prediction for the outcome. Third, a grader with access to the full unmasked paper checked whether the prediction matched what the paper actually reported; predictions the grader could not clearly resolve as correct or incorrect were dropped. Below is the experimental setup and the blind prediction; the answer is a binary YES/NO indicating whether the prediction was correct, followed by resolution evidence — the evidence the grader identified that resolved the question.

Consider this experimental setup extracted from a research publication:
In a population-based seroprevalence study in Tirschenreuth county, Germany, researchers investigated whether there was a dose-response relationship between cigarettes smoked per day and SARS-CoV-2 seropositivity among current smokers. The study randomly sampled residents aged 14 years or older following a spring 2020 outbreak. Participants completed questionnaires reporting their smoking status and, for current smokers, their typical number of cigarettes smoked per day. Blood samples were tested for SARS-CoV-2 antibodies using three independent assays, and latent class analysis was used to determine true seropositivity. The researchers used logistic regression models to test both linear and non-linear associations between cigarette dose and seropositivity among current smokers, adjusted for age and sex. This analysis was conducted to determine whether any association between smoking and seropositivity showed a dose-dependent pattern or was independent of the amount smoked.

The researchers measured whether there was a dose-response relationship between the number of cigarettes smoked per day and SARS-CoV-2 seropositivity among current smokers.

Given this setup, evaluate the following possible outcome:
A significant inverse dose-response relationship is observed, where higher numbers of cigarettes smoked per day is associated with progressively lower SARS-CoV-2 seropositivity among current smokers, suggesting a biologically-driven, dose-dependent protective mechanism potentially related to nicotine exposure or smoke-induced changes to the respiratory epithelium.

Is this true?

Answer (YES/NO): NO